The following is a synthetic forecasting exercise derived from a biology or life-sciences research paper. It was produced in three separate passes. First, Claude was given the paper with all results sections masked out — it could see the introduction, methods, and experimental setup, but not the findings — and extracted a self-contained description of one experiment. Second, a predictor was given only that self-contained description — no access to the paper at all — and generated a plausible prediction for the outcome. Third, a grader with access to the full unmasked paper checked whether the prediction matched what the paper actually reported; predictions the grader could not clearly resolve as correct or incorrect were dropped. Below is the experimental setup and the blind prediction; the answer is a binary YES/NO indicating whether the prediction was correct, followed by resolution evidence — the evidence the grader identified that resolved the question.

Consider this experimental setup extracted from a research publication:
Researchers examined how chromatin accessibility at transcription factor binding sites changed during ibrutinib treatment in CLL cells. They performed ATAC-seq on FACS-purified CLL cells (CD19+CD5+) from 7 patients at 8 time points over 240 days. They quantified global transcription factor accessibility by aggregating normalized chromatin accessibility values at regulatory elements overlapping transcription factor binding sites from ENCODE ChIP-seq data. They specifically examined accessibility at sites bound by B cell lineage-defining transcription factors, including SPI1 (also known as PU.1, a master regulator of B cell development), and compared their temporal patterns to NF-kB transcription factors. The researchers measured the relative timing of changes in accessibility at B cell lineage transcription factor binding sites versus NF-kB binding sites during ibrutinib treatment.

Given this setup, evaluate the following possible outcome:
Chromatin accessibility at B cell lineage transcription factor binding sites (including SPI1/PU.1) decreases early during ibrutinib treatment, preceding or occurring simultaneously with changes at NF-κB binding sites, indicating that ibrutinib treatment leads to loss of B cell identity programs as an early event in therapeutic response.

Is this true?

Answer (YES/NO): NO